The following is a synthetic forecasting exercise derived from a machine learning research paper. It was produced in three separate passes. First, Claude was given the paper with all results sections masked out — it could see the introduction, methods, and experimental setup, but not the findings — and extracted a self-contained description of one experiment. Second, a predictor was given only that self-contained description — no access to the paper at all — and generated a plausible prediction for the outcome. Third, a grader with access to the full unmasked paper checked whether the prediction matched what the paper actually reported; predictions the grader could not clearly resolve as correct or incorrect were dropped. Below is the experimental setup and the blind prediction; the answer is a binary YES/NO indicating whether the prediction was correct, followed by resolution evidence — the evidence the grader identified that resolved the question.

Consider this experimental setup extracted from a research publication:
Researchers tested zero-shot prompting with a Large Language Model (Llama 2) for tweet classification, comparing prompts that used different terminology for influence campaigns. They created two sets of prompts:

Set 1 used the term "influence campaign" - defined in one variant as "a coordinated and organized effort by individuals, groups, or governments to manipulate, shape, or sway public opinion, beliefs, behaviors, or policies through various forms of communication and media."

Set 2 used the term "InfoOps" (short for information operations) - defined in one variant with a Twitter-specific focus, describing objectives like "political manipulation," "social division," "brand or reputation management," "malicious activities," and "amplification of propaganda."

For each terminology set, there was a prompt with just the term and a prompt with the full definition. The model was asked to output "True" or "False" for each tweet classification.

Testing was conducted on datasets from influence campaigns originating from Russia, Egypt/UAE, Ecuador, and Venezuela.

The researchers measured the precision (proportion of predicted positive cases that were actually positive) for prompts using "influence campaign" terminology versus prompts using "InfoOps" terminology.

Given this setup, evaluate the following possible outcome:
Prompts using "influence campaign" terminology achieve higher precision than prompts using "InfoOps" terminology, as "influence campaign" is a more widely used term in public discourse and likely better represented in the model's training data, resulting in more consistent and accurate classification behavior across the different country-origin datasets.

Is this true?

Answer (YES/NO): YES